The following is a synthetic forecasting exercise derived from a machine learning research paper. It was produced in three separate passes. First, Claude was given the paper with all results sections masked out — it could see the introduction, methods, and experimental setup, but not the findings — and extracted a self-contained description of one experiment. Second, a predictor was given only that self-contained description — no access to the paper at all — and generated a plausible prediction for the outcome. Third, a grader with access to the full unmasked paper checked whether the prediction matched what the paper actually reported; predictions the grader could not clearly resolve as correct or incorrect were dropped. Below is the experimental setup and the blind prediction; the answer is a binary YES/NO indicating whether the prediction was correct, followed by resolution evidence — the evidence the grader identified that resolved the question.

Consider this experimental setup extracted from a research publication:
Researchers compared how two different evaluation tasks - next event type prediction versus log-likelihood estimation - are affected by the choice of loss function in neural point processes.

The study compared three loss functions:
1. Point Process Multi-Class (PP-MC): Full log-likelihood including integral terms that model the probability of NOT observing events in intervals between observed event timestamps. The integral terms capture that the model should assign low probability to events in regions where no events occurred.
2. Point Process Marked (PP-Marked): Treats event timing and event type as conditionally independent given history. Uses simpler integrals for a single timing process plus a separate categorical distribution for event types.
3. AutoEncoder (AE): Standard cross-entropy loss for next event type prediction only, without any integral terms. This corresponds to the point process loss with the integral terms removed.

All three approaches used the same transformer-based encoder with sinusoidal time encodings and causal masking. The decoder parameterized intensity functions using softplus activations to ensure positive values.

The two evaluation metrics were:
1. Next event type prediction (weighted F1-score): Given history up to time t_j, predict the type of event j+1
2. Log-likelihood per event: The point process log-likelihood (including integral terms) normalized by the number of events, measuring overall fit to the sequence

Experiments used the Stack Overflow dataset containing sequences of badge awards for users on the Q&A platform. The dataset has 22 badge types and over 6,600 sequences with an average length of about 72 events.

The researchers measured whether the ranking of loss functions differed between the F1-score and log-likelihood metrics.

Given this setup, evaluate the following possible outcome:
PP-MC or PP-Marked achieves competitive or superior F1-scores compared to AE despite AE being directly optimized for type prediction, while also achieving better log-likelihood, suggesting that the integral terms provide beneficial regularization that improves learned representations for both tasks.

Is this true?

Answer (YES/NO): NO